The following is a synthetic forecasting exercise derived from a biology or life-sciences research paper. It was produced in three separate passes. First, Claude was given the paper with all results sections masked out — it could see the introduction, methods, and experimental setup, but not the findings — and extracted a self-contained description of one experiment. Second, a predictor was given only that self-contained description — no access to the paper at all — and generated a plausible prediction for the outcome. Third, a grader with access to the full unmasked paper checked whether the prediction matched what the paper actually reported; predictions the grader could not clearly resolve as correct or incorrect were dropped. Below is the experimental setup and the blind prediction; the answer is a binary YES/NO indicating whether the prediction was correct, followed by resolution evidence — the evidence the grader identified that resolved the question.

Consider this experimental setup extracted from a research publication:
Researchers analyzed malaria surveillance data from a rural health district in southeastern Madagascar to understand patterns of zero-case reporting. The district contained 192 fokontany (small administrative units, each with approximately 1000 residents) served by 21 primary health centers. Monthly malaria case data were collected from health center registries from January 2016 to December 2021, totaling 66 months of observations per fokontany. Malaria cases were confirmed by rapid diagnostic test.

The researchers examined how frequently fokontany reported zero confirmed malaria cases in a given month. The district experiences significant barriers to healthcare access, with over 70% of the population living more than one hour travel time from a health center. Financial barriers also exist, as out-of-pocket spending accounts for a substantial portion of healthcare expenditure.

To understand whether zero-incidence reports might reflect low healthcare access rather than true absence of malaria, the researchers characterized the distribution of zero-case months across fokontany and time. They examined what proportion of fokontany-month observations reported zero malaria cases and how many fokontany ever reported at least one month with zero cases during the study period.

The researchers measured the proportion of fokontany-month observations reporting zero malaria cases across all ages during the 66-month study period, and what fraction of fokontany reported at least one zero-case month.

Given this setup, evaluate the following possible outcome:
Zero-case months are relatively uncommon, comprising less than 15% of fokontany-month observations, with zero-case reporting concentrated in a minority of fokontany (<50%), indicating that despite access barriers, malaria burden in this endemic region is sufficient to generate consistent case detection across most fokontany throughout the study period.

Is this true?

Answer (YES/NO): NO